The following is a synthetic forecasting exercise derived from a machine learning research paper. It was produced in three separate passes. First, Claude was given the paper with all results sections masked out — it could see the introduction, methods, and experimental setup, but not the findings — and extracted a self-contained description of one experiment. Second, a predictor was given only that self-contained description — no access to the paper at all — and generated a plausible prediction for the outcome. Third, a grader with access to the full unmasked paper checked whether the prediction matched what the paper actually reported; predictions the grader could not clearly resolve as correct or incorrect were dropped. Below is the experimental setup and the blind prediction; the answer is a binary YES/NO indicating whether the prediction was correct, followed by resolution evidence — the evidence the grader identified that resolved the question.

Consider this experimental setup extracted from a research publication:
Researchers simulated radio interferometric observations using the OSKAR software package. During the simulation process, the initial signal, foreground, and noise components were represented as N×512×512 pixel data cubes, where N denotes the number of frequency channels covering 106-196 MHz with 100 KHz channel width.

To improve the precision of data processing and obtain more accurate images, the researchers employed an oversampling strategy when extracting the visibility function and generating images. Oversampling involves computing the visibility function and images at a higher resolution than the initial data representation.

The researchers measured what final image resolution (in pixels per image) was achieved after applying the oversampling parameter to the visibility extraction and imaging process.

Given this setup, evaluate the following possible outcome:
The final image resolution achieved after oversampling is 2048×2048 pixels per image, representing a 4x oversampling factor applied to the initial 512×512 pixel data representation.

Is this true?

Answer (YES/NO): YES